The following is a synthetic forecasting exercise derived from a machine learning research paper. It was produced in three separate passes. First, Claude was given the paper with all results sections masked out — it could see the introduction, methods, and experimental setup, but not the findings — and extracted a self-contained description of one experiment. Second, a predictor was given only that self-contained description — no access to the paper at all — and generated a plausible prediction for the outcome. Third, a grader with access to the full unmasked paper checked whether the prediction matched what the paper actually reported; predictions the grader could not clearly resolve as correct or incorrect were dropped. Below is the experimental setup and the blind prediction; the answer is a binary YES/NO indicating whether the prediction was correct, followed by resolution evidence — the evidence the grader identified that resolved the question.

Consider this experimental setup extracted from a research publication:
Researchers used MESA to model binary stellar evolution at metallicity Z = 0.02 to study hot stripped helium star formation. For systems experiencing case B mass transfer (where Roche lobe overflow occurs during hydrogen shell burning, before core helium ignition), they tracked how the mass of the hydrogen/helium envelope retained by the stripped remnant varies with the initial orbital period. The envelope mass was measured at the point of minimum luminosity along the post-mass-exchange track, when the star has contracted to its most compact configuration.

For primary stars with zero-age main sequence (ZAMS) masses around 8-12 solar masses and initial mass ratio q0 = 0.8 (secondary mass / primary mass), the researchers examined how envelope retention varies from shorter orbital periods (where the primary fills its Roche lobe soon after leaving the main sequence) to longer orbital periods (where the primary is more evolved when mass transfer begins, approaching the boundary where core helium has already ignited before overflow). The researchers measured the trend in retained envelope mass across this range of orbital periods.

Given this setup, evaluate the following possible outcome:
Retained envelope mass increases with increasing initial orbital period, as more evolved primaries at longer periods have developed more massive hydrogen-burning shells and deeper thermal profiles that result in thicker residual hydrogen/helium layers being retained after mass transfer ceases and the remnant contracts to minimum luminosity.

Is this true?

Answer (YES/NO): YES